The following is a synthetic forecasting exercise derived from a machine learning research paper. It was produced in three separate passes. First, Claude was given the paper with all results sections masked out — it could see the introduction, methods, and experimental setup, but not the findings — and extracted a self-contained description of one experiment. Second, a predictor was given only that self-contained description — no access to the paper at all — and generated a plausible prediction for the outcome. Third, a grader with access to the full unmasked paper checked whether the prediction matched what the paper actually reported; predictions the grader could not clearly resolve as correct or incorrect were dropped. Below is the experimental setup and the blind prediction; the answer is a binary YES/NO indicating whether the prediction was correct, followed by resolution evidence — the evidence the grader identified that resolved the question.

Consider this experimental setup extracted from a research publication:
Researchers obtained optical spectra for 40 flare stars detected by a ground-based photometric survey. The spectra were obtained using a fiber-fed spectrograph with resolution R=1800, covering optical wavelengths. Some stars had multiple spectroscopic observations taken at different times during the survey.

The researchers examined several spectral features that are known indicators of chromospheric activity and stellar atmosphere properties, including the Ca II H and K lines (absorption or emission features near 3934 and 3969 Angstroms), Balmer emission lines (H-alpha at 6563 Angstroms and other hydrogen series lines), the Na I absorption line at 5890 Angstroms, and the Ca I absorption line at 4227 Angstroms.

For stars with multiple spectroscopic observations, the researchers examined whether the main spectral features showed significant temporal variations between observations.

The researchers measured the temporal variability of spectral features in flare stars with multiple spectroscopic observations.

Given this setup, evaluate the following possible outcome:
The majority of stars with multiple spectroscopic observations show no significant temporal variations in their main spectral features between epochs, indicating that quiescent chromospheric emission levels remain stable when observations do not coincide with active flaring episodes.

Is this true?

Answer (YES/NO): YES